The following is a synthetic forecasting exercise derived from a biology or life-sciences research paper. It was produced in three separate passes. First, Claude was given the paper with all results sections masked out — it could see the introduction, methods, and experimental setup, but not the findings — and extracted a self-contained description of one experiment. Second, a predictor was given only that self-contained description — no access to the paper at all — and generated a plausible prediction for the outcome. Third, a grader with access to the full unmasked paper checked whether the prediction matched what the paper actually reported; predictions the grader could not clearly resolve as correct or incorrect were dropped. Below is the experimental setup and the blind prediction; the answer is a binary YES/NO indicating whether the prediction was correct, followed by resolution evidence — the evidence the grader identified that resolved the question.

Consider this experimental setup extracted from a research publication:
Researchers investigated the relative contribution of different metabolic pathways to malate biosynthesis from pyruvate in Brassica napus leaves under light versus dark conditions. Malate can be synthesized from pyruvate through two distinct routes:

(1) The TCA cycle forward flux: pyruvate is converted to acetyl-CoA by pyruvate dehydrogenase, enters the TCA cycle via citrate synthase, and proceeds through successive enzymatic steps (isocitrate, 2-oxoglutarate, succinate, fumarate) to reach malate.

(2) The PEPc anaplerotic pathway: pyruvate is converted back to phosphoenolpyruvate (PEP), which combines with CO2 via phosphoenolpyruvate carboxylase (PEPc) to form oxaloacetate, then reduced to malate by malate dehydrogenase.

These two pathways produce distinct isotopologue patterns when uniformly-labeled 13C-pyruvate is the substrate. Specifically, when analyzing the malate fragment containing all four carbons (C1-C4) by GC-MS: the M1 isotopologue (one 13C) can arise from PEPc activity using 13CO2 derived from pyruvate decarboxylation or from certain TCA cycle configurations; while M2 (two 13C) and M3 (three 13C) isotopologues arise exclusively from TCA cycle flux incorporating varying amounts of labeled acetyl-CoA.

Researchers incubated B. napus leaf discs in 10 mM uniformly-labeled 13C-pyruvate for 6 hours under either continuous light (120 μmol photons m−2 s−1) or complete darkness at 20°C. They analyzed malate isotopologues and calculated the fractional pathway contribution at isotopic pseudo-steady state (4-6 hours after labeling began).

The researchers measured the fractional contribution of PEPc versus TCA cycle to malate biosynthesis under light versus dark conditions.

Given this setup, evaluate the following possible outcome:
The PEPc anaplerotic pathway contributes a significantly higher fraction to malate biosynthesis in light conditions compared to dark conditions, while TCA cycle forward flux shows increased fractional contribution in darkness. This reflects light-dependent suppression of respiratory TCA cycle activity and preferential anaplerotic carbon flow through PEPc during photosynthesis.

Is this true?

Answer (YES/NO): NO